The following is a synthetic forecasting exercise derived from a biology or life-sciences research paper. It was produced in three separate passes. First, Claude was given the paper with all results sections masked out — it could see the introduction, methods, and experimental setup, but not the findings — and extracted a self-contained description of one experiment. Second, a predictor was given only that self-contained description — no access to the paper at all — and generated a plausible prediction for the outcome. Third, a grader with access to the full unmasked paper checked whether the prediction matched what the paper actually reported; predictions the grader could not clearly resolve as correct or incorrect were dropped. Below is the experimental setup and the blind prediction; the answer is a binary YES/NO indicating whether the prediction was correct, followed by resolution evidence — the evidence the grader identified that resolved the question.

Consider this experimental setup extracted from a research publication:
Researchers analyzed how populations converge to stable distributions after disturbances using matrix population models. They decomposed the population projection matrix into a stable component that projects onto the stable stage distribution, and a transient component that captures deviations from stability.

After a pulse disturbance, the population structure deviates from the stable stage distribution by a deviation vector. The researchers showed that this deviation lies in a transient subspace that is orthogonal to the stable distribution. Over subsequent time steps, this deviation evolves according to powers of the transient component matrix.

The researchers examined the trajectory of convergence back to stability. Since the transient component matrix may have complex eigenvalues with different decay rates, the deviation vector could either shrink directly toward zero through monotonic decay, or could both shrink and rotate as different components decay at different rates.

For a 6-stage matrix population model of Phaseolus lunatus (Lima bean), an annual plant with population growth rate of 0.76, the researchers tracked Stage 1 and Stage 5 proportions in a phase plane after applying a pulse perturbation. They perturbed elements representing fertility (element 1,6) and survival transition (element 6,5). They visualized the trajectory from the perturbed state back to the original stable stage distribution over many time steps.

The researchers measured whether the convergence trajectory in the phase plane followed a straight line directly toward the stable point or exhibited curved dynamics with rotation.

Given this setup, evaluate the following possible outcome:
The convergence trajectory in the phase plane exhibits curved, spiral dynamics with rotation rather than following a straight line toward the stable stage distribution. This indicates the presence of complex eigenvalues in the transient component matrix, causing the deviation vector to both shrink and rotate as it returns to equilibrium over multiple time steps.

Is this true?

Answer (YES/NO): YES